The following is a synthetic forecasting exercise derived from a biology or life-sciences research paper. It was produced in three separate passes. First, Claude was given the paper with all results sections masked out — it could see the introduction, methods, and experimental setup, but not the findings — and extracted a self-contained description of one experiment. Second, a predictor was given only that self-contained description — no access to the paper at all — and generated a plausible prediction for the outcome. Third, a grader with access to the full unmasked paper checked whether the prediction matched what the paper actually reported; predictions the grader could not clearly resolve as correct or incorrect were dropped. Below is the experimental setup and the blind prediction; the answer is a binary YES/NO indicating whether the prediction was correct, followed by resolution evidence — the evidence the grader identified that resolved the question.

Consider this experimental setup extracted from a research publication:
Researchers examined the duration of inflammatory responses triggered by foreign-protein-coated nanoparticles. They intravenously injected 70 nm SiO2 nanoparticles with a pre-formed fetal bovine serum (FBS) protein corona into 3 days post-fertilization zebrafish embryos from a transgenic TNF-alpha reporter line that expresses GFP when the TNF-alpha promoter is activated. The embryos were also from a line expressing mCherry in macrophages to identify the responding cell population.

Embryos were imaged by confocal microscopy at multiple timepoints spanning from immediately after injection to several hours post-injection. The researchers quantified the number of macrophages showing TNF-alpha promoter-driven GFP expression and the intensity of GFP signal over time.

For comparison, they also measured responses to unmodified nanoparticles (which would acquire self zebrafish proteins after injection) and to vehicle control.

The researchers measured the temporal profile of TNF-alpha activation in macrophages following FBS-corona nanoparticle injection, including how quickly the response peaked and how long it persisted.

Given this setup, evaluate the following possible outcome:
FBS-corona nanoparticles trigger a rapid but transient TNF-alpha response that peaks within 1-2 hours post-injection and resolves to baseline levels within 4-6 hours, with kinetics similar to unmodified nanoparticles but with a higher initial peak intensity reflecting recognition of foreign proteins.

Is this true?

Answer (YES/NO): NO